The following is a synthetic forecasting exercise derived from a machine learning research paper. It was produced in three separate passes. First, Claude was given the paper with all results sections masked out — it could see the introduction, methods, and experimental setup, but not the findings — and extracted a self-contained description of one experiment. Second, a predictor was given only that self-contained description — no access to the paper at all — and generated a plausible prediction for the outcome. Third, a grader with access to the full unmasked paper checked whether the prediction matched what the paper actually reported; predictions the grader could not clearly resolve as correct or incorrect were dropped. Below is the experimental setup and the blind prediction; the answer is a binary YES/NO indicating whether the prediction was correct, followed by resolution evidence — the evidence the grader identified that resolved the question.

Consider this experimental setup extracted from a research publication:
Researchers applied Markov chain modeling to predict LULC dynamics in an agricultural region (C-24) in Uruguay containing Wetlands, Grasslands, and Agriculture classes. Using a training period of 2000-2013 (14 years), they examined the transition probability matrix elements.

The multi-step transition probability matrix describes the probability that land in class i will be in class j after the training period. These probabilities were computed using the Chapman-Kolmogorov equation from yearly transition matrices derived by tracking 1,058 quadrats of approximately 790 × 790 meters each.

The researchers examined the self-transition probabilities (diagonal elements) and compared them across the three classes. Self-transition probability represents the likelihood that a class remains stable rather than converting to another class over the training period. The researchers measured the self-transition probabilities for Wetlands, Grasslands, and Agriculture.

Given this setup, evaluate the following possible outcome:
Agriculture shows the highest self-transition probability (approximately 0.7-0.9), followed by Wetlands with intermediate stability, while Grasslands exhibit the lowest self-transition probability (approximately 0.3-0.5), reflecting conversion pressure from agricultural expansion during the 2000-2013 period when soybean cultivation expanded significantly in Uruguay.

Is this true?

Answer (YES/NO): NO